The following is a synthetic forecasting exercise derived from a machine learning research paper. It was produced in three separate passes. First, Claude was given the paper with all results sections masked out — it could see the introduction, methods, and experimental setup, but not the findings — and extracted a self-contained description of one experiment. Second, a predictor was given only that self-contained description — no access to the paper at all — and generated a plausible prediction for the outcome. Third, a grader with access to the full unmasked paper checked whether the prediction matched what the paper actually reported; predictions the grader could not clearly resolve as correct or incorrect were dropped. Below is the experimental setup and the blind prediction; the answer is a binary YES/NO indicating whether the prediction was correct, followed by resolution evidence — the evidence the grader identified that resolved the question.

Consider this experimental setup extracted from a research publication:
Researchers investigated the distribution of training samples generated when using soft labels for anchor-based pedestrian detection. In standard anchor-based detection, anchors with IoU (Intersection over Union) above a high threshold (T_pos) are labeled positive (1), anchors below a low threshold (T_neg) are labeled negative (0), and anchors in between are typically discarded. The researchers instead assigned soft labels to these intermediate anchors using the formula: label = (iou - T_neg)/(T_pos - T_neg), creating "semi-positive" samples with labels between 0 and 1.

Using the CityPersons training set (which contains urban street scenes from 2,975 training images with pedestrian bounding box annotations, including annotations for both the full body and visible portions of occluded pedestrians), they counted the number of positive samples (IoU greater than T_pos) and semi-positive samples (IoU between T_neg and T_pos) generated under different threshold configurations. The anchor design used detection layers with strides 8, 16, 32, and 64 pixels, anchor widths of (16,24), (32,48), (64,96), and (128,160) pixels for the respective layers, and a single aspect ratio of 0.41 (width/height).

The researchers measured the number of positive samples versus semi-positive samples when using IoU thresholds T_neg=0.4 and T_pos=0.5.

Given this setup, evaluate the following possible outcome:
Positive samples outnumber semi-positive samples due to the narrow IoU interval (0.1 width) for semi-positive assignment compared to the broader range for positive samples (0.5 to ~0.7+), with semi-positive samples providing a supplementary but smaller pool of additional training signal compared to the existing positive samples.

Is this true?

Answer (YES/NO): NO